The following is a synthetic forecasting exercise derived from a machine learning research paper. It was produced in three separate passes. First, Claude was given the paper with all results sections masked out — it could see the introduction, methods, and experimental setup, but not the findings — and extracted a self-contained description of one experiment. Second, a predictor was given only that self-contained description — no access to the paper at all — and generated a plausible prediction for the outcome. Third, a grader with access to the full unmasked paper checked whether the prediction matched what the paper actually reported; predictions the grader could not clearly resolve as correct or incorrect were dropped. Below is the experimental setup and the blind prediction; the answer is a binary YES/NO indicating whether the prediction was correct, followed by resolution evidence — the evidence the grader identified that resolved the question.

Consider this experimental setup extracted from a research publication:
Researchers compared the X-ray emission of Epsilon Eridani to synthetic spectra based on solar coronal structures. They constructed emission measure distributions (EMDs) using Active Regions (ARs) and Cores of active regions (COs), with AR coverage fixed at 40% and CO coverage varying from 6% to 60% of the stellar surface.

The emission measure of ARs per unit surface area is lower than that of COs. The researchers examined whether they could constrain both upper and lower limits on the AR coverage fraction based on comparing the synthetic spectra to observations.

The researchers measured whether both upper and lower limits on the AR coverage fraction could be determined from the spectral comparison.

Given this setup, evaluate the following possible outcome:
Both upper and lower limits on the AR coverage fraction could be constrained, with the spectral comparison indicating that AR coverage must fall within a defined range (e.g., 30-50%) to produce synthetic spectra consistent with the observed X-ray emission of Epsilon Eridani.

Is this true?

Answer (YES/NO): NO